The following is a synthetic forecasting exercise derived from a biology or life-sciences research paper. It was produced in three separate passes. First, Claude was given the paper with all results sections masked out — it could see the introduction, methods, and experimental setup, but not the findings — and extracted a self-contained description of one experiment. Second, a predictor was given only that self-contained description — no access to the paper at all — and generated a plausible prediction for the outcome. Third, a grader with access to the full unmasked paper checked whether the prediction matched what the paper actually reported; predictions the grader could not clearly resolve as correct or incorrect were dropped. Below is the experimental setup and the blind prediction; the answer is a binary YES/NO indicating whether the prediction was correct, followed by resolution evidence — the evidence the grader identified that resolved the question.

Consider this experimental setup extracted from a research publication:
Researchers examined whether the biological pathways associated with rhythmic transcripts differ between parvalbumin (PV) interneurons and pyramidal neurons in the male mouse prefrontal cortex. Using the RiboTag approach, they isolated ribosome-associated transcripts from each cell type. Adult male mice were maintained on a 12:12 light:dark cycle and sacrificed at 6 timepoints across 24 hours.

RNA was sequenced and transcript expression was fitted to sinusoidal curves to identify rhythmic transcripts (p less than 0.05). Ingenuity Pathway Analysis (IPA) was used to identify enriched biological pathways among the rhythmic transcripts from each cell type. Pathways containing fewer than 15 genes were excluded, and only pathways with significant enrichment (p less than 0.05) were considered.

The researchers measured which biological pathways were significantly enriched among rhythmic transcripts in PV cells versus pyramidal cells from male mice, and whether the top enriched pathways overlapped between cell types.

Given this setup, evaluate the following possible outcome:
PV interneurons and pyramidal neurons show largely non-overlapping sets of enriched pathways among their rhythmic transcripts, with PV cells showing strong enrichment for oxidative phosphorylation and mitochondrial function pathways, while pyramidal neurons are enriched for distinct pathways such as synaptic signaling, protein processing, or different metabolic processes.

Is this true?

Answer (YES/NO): NO